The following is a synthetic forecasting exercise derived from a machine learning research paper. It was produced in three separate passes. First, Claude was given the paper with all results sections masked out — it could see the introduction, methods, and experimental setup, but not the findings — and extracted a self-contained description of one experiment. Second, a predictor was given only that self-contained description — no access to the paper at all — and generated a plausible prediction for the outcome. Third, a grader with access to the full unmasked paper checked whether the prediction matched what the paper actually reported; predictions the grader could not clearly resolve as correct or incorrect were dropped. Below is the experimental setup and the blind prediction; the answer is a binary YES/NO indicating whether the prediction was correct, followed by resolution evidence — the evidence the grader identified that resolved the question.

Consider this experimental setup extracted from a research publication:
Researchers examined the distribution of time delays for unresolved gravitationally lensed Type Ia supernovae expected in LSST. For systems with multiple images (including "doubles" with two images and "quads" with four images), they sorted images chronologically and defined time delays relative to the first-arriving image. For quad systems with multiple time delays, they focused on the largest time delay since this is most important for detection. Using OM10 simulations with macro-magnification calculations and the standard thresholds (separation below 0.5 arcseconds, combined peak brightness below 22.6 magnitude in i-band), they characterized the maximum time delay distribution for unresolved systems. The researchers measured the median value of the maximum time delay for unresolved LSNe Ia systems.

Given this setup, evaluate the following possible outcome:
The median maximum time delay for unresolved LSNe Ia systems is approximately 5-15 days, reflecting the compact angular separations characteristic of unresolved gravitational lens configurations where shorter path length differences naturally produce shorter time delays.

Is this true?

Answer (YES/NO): NO